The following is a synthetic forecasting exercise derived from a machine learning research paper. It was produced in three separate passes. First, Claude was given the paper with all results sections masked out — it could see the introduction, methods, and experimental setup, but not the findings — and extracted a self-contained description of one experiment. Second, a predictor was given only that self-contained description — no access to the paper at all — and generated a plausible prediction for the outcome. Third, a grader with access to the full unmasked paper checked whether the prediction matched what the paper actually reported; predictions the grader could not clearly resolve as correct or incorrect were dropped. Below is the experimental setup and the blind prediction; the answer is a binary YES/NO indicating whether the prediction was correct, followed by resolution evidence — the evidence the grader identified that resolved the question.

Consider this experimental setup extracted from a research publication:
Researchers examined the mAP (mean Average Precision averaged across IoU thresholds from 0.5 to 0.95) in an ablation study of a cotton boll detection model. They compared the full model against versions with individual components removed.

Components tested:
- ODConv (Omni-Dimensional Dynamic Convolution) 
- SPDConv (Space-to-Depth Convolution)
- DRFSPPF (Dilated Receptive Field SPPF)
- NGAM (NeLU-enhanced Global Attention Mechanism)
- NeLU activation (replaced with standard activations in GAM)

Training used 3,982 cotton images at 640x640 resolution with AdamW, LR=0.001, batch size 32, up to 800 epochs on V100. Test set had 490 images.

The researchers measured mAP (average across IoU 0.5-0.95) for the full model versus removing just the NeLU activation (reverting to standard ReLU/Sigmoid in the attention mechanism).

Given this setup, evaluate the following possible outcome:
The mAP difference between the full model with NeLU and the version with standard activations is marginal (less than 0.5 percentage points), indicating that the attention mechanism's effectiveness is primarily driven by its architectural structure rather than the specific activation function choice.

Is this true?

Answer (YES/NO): NO